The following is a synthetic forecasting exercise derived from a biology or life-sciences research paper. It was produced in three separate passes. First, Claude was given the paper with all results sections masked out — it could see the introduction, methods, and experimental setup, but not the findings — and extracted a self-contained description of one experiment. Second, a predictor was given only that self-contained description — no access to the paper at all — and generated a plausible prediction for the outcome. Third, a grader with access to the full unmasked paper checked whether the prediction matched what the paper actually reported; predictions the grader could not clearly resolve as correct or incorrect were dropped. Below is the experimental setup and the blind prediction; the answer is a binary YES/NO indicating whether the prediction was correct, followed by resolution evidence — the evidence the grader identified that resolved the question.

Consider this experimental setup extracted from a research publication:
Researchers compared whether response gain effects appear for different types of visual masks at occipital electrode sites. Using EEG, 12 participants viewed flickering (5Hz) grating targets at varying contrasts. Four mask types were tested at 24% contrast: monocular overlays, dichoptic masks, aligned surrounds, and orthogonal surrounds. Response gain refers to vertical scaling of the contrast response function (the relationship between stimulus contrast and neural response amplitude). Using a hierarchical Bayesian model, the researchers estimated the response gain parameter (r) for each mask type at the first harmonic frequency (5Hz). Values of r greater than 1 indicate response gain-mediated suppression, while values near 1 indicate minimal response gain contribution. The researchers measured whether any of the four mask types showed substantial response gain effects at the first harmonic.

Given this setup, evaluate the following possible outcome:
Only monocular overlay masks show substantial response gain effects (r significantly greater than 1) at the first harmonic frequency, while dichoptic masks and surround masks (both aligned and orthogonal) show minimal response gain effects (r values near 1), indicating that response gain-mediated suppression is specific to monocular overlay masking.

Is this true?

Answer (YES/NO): NO